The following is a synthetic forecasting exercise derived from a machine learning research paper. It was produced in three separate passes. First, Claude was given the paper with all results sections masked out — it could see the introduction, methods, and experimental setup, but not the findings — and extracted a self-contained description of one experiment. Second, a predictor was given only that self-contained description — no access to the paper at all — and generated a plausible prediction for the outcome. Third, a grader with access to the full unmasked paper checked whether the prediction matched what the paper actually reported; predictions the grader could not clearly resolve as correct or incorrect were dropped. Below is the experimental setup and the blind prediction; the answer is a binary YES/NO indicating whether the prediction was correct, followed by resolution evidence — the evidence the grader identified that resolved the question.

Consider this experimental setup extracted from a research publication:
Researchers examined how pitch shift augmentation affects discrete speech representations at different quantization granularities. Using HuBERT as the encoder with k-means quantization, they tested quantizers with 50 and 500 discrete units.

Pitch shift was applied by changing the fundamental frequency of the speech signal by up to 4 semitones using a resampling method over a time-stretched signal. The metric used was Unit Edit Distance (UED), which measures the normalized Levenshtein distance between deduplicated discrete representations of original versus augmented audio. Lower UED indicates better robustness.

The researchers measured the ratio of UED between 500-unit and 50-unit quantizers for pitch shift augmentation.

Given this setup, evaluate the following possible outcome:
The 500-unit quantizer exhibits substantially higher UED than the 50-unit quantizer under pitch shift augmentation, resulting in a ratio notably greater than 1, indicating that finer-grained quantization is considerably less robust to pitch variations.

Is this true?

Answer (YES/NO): YES